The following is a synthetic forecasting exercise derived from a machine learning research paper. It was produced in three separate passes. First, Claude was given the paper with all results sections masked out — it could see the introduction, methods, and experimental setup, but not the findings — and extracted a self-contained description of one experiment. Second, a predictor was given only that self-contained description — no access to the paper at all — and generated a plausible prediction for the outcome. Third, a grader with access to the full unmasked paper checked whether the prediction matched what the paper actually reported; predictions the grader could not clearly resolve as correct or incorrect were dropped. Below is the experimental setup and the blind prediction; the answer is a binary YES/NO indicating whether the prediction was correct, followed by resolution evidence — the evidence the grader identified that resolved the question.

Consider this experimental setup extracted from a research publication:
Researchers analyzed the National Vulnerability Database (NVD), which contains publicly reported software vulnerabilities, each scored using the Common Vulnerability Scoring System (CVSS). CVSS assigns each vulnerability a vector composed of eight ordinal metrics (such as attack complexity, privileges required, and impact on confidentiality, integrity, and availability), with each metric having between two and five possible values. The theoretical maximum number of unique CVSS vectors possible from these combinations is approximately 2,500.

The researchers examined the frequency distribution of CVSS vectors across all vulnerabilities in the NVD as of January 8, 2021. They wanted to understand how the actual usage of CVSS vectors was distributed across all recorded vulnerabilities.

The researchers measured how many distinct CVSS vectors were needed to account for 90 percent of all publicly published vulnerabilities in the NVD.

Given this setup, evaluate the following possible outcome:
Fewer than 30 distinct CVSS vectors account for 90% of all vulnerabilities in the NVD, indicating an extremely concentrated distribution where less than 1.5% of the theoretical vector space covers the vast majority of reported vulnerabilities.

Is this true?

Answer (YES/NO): NO